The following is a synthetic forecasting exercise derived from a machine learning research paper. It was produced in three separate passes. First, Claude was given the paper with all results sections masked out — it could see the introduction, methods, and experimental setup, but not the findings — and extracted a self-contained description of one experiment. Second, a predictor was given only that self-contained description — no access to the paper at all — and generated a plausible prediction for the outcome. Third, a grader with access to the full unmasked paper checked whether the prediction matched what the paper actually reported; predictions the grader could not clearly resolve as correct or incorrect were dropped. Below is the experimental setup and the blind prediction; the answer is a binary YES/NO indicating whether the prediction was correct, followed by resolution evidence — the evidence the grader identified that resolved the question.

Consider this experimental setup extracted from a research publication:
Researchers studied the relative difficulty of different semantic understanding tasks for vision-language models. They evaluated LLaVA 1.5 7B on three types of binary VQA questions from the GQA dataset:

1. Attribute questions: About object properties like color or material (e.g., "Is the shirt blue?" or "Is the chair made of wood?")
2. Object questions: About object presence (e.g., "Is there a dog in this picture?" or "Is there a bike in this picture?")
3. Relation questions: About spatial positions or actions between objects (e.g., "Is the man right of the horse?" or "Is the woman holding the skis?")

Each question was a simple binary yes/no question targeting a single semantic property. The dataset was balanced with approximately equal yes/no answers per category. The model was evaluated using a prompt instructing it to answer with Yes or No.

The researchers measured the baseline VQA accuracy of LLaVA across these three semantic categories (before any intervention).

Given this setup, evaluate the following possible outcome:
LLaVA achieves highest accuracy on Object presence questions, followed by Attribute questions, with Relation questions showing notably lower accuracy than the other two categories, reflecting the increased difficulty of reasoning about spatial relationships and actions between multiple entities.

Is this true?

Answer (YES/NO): NO